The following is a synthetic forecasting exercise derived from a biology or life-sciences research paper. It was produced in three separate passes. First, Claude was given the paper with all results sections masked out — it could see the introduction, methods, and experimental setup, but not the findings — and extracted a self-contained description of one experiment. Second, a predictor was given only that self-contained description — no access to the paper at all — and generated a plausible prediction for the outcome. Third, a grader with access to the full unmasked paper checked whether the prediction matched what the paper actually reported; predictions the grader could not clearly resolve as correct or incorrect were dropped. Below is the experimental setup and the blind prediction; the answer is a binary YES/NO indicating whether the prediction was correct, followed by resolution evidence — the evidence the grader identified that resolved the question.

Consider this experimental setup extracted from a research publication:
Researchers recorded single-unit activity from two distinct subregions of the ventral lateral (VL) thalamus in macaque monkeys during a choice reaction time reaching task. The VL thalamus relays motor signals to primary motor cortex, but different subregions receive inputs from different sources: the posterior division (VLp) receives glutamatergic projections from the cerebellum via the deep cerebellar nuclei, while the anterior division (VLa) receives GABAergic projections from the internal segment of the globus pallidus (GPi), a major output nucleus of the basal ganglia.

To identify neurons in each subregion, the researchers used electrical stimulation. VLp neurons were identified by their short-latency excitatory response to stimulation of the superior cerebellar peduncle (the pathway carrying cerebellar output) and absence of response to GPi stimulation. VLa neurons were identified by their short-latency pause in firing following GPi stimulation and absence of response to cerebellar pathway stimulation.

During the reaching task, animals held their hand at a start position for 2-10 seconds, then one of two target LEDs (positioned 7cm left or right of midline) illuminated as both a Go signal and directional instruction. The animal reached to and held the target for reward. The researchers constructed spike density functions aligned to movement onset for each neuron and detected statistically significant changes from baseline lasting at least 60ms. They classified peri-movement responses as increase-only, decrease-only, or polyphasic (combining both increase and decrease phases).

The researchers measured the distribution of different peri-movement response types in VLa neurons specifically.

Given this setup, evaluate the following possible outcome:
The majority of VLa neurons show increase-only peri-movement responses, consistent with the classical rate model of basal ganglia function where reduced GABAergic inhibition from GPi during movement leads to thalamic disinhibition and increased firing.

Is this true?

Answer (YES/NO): NO